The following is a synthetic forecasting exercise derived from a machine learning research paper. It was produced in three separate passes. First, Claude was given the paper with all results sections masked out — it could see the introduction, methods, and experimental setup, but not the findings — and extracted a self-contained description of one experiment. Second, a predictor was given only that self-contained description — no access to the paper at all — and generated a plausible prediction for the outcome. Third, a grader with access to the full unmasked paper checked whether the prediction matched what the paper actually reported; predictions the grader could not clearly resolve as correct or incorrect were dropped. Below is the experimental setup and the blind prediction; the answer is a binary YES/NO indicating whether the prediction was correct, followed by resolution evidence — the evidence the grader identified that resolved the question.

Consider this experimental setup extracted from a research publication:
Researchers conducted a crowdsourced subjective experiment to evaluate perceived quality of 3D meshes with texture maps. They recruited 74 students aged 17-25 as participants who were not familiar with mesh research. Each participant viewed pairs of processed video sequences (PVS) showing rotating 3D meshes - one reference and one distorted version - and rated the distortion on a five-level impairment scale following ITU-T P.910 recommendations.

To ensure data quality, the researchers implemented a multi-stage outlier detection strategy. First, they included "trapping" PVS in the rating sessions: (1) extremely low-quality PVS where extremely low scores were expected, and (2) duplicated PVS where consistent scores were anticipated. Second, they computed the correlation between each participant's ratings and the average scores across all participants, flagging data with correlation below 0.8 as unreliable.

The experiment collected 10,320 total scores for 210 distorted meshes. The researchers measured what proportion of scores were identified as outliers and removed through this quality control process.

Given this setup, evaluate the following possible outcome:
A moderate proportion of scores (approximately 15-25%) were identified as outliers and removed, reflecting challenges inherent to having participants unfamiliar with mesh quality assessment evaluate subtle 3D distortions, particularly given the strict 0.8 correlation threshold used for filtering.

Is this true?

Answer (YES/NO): NO